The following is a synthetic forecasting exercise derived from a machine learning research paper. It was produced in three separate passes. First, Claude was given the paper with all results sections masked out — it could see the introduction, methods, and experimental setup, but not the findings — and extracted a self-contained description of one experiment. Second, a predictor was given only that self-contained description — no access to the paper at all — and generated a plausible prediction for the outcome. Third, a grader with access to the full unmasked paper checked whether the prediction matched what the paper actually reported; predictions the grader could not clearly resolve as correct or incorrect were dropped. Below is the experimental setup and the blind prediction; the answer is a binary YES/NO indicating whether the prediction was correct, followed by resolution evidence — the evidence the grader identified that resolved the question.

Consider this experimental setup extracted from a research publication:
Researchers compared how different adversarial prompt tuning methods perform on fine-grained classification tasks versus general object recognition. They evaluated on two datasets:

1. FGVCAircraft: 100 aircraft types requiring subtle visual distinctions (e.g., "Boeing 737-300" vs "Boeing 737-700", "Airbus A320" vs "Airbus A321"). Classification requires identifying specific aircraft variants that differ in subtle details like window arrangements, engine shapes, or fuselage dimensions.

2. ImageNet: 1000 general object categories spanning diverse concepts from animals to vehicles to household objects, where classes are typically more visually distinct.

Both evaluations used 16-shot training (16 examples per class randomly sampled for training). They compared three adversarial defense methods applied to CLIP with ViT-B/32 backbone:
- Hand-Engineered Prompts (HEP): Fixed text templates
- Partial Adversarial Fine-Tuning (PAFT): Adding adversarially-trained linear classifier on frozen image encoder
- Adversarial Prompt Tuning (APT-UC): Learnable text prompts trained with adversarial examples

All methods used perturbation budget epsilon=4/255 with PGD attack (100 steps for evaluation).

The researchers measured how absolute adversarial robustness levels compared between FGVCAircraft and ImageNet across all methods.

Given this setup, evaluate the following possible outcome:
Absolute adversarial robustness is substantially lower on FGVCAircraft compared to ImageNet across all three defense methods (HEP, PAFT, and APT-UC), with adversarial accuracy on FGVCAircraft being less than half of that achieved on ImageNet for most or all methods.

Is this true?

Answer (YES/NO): YES